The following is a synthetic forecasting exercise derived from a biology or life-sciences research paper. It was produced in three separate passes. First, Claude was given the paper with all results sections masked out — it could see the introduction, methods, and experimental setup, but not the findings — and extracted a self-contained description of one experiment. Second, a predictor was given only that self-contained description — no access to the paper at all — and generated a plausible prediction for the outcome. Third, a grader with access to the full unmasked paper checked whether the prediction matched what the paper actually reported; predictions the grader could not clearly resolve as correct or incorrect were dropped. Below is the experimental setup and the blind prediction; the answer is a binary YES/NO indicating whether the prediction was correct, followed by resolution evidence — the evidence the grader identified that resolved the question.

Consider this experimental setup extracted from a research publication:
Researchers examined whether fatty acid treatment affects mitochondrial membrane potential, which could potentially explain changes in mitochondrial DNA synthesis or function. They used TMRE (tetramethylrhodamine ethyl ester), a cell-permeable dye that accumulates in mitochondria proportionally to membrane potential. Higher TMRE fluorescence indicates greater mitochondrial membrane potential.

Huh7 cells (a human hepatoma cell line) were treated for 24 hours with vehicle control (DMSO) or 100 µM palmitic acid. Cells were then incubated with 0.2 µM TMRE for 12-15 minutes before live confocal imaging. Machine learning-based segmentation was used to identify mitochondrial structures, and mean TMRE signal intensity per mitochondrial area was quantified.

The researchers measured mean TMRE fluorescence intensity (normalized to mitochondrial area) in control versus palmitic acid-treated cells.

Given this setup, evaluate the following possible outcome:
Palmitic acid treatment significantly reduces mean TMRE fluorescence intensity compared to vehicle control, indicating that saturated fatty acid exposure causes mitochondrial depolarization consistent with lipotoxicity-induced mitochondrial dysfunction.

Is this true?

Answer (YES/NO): YES